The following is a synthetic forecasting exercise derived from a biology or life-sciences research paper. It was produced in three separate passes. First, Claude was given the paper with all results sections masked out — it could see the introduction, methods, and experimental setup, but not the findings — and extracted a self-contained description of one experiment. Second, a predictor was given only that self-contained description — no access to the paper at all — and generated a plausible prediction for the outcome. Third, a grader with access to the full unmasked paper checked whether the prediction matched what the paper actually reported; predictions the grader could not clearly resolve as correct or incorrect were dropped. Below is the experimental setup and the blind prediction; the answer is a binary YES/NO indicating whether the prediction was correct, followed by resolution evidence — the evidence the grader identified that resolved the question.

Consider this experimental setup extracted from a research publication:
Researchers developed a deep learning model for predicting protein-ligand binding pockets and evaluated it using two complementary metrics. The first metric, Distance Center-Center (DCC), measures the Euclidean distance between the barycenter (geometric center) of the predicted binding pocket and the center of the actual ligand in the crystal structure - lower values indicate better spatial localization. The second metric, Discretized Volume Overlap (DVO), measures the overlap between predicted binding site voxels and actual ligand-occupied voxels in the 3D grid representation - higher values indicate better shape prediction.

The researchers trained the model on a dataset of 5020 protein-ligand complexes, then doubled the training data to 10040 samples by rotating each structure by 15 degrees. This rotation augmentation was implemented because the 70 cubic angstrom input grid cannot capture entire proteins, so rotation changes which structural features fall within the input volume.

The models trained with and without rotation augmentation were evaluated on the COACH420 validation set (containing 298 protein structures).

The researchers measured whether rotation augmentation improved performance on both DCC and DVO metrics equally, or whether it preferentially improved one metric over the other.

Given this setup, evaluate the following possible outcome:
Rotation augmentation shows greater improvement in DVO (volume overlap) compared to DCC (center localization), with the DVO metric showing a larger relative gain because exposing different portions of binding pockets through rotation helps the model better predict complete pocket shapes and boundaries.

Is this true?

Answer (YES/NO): NO